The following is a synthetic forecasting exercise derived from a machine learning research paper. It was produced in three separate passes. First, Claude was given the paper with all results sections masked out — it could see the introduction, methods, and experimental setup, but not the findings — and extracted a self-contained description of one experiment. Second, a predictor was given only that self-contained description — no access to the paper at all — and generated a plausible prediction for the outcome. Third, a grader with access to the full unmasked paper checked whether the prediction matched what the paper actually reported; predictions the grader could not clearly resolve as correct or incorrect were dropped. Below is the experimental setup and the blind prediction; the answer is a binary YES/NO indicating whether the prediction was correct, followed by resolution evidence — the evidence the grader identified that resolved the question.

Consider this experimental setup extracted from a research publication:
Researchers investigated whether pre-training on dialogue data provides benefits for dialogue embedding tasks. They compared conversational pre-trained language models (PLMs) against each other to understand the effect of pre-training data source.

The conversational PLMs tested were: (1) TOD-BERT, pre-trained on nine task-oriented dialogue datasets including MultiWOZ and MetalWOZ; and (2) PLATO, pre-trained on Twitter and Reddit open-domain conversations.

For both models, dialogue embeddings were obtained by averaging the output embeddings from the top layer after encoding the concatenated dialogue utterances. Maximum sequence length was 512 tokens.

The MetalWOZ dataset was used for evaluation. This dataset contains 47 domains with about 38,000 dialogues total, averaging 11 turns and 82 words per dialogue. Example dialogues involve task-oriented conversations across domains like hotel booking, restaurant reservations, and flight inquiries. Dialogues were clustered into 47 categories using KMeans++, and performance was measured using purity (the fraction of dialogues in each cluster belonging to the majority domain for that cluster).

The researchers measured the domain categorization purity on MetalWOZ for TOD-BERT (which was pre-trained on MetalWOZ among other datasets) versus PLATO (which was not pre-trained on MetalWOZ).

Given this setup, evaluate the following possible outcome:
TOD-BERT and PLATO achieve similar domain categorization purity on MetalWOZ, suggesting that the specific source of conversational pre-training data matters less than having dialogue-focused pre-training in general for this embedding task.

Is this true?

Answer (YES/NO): NO